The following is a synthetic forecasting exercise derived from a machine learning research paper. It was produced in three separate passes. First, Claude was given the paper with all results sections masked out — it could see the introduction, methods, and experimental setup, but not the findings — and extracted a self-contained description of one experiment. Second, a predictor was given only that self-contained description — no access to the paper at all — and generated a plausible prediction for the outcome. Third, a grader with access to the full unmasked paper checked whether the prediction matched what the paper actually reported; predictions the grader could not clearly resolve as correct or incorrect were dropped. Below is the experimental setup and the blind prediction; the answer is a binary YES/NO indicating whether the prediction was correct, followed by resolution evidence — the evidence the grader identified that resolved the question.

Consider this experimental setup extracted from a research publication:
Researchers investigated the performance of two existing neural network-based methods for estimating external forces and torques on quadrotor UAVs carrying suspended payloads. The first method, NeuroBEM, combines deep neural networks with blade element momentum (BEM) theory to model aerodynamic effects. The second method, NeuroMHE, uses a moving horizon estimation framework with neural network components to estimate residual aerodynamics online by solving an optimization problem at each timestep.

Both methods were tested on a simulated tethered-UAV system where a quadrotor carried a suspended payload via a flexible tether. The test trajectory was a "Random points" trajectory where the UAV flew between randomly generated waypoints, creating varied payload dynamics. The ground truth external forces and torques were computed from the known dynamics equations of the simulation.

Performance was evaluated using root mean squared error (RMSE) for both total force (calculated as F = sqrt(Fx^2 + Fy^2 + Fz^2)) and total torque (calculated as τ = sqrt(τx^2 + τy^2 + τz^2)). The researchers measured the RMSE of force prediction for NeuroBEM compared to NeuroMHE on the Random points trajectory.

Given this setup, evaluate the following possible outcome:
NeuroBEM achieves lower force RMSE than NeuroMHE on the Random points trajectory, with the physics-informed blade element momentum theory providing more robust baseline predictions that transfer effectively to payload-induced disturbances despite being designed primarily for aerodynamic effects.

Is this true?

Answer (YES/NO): NO